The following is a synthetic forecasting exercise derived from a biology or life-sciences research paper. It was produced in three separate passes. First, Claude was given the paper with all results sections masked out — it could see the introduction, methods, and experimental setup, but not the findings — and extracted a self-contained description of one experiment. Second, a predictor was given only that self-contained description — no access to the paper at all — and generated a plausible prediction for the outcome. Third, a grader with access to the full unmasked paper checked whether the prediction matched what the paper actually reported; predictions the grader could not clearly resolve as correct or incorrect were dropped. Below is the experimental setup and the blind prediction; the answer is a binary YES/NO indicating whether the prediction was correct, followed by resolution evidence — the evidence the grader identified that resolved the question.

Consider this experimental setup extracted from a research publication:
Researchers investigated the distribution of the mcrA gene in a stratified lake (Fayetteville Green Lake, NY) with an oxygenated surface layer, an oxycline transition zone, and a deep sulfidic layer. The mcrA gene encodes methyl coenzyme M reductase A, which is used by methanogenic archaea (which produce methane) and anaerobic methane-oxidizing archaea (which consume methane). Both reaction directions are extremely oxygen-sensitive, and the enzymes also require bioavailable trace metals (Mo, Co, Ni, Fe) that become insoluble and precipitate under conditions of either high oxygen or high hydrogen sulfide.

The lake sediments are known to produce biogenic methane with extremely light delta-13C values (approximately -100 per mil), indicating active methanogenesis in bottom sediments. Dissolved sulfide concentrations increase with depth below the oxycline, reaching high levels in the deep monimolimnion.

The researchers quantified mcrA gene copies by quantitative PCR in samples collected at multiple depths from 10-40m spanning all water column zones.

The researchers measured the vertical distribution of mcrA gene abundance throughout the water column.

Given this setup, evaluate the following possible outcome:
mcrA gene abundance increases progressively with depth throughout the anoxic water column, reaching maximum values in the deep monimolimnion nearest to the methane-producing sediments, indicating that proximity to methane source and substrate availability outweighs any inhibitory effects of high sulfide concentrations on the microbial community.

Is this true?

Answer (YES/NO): NO